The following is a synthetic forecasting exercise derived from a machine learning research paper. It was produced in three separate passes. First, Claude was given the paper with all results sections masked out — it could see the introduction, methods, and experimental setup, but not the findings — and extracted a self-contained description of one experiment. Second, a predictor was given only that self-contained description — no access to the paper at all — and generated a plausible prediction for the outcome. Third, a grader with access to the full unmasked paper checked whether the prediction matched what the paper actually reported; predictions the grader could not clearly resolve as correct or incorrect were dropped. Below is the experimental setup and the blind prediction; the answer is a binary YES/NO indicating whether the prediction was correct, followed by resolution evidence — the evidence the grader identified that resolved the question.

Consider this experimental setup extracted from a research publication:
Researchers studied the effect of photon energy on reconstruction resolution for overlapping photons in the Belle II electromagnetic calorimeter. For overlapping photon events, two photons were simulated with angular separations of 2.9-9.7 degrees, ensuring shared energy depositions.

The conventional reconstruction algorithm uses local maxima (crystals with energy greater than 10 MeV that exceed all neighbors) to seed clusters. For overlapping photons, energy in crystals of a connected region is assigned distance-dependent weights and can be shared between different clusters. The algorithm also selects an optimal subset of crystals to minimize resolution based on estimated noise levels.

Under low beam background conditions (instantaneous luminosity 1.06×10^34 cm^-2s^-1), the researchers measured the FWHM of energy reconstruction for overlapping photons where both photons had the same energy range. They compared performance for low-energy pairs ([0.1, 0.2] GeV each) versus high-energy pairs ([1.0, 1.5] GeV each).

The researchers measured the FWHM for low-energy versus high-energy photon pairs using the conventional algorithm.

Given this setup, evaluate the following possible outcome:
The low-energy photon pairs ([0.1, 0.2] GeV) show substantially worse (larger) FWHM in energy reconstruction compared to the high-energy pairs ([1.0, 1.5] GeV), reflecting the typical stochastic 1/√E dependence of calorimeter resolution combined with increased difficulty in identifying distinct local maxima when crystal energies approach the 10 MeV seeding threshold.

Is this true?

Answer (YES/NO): YES